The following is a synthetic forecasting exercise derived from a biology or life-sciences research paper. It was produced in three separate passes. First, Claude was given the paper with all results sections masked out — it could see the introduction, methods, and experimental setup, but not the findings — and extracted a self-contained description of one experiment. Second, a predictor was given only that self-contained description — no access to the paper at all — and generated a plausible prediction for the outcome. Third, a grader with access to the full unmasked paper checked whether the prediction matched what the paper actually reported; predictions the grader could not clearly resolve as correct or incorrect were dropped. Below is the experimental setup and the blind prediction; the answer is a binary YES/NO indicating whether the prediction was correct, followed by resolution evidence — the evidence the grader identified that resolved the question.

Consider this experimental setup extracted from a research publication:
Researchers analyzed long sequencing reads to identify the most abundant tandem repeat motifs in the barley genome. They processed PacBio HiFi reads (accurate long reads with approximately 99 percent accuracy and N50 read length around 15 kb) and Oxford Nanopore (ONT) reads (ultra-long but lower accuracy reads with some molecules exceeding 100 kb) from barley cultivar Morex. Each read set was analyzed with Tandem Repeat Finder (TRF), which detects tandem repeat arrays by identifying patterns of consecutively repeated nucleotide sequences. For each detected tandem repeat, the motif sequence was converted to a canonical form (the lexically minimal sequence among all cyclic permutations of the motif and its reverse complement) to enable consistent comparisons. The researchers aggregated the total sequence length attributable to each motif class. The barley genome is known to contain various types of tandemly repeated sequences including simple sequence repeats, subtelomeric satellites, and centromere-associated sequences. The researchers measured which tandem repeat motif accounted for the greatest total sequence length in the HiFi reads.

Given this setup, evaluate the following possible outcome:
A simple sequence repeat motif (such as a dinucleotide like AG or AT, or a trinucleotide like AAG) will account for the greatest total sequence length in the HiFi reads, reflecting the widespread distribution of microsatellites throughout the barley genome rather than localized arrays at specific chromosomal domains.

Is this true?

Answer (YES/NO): NO